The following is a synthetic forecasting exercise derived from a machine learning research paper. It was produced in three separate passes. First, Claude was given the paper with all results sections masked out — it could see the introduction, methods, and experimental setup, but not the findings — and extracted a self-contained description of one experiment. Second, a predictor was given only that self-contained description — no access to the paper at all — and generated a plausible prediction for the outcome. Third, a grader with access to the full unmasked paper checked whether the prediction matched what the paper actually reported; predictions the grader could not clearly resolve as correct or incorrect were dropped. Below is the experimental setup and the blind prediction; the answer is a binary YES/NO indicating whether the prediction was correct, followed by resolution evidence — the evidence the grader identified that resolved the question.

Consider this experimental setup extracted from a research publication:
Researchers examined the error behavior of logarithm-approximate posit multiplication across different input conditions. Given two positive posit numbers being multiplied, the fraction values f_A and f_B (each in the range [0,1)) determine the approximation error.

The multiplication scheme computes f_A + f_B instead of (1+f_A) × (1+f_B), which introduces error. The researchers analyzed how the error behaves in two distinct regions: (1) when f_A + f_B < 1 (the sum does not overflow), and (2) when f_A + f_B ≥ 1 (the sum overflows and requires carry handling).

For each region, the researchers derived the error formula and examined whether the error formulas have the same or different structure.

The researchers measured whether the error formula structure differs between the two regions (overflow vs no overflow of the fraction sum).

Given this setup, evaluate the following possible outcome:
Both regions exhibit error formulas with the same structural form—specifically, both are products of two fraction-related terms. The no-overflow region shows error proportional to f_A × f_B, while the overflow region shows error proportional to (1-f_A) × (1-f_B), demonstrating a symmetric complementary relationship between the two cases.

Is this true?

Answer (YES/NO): YES